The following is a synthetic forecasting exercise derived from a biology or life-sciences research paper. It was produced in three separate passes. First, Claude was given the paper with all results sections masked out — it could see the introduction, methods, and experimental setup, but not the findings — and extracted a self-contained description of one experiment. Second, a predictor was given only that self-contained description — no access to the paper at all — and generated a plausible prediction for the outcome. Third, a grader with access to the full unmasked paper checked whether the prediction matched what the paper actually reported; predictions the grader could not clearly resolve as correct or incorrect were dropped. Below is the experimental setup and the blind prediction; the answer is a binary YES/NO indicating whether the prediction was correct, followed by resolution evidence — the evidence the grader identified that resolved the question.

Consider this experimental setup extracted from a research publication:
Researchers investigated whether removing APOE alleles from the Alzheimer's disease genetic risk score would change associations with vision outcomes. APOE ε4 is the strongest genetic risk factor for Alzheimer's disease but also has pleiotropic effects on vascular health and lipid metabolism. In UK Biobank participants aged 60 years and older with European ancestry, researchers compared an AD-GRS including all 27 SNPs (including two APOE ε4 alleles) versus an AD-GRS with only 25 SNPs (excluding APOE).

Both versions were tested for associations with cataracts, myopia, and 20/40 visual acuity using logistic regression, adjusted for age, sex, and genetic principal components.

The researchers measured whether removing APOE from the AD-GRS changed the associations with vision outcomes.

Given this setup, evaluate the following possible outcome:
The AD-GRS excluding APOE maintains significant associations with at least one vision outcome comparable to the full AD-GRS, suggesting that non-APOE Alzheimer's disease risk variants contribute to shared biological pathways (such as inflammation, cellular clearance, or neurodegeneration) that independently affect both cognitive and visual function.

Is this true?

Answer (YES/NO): NO